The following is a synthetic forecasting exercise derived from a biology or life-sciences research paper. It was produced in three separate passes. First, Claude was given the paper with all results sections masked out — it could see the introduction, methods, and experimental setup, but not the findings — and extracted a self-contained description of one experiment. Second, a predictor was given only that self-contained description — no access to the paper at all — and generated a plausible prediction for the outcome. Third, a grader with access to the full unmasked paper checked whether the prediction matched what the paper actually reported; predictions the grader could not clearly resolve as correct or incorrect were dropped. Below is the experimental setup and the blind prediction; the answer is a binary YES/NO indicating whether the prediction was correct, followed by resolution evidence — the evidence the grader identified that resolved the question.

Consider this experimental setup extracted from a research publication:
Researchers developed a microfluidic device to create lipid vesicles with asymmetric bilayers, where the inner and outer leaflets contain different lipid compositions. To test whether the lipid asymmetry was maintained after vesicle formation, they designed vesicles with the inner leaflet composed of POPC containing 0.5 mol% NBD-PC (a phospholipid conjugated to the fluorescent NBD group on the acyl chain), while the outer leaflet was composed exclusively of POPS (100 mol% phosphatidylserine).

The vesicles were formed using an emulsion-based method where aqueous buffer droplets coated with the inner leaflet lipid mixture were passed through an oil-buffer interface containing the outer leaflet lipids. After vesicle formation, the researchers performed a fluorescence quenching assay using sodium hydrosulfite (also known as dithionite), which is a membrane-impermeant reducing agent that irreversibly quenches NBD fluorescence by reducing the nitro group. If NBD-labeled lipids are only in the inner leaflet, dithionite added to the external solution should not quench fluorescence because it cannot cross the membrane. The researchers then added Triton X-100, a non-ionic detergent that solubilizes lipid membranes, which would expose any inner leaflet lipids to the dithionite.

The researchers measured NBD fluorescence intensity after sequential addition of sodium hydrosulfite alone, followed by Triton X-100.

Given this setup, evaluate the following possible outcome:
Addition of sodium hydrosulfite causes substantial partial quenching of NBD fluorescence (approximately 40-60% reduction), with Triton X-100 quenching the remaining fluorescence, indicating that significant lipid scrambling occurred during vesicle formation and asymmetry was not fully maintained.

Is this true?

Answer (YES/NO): NO